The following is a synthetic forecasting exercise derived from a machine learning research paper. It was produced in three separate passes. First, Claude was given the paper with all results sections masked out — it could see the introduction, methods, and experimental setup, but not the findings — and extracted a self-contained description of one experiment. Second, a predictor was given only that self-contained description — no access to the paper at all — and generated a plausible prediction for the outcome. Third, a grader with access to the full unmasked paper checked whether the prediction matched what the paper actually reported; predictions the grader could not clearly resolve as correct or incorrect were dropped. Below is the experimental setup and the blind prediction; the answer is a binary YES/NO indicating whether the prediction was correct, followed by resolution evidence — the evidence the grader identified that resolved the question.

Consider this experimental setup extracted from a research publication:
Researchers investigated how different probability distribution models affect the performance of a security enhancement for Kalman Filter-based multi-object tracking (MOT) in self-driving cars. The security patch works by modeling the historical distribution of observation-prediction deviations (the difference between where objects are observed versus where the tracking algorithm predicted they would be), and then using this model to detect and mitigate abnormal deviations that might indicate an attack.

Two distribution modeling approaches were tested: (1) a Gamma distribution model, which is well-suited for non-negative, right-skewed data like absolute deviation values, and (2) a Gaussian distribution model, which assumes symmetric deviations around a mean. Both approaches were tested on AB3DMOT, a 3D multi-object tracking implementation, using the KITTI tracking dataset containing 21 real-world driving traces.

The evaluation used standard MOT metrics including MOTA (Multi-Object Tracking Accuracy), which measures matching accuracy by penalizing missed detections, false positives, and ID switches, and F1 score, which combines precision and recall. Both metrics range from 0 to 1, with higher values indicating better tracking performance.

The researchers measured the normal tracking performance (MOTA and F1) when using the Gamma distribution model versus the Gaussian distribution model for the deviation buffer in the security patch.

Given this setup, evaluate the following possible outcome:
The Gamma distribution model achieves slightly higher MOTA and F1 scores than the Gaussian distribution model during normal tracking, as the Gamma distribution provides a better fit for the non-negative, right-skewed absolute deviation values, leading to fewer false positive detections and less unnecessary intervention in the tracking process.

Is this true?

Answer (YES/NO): NO